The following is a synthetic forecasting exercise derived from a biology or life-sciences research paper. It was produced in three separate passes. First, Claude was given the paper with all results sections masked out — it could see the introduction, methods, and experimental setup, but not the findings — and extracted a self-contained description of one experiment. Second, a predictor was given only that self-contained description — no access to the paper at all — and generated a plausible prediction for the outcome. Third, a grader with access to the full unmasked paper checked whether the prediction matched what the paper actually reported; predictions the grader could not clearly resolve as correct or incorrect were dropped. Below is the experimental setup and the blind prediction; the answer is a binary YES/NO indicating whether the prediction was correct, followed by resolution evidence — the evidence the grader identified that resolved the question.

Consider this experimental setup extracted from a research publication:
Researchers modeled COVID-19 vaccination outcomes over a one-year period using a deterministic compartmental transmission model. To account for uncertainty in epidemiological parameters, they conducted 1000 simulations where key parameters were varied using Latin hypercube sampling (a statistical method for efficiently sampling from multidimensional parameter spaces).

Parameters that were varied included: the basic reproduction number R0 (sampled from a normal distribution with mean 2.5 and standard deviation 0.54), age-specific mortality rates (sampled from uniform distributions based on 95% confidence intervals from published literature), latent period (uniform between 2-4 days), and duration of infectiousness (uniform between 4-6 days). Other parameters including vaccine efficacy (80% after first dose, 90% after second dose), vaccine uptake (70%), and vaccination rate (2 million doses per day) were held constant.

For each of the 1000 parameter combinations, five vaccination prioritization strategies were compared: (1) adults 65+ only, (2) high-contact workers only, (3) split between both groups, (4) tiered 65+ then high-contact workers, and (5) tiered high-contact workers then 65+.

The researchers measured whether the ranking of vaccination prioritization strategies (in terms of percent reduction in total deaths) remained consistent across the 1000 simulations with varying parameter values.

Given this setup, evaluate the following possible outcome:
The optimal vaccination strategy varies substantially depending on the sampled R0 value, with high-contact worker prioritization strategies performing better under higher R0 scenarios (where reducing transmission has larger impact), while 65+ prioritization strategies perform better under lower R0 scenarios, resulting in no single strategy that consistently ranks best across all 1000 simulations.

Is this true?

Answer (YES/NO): NO